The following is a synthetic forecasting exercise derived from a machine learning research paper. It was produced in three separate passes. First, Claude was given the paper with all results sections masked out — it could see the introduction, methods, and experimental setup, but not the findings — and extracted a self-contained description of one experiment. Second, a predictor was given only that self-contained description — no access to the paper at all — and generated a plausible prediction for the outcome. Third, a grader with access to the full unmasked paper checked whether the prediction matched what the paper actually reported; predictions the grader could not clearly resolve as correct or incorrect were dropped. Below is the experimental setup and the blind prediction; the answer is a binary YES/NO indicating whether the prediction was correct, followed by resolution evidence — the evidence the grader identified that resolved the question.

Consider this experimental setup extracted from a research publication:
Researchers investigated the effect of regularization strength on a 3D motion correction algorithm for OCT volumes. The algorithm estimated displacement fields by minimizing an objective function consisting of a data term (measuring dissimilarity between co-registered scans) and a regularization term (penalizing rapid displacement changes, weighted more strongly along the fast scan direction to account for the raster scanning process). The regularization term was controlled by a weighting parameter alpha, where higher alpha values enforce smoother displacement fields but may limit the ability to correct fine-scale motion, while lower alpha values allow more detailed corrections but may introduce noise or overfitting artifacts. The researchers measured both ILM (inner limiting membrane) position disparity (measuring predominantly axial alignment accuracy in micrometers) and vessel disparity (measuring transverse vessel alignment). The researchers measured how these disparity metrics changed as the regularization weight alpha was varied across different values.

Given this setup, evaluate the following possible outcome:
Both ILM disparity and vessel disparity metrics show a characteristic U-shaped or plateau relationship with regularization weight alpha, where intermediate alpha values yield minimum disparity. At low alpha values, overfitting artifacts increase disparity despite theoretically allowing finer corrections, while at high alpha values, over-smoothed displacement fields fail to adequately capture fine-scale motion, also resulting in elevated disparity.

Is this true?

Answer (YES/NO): NO